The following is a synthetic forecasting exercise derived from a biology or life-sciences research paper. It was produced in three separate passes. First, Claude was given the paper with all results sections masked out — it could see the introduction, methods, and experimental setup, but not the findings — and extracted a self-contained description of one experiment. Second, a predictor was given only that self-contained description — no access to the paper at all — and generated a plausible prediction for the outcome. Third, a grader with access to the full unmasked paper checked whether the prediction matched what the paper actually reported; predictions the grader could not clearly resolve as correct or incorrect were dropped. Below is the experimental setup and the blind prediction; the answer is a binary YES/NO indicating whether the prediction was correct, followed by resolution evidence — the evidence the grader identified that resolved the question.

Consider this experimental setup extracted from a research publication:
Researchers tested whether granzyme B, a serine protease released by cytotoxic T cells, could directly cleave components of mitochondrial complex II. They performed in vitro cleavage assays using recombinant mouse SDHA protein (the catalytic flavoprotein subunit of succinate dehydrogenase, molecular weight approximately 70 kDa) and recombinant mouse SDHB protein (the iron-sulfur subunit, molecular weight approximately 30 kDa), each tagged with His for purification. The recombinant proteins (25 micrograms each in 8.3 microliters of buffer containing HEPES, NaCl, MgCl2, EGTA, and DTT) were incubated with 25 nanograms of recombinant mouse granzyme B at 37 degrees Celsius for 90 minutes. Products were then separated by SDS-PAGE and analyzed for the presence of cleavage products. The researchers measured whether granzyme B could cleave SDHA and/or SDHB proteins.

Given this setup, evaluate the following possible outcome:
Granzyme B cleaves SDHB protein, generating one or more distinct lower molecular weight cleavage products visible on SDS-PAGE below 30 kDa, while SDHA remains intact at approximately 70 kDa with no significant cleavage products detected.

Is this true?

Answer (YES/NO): NO